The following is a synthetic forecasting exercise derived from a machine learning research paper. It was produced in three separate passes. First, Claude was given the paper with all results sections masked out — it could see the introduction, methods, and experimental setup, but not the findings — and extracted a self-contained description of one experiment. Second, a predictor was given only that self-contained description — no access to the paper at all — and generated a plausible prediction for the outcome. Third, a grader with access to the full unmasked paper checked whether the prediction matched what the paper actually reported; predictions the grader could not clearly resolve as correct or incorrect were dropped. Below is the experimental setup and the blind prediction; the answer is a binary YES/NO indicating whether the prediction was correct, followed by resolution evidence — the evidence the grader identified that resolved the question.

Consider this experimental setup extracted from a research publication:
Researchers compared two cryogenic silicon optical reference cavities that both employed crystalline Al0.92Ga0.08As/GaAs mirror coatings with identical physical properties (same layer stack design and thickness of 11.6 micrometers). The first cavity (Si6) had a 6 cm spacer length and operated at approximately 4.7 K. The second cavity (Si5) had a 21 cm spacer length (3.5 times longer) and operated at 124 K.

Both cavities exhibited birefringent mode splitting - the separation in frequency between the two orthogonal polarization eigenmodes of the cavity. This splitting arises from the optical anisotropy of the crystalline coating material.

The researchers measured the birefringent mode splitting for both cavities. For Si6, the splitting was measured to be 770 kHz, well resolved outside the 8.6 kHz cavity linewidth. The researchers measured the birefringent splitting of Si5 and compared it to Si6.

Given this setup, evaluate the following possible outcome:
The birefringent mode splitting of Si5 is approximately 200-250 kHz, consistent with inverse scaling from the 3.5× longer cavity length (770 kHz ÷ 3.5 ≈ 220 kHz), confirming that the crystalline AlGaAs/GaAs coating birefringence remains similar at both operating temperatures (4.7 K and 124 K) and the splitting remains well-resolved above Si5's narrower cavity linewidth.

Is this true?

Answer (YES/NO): YES